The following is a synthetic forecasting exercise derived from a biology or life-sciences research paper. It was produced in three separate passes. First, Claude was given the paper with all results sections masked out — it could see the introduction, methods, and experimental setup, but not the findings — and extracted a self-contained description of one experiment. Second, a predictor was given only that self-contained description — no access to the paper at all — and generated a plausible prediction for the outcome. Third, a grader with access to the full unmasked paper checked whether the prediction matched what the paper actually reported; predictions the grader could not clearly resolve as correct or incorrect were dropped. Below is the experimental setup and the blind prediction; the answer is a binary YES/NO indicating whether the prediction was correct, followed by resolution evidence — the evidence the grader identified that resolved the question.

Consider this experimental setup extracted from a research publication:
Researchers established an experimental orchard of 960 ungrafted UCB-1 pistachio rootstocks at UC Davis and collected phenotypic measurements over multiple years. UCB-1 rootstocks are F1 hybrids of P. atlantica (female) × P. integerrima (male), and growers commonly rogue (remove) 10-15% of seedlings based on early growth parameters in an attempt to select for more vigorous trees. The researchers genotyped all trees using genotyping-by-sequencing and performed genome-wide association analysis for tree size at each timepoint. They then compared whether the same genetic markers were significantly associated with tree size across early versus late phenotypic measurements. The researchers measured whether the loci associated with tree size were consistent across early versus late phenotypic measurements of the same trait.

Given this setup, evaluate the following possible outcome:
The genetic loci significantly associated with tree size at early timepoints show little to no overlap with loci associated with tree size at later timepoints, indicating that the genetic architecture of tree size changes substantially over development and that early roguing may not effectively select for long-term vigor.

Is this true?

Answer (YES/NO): YES